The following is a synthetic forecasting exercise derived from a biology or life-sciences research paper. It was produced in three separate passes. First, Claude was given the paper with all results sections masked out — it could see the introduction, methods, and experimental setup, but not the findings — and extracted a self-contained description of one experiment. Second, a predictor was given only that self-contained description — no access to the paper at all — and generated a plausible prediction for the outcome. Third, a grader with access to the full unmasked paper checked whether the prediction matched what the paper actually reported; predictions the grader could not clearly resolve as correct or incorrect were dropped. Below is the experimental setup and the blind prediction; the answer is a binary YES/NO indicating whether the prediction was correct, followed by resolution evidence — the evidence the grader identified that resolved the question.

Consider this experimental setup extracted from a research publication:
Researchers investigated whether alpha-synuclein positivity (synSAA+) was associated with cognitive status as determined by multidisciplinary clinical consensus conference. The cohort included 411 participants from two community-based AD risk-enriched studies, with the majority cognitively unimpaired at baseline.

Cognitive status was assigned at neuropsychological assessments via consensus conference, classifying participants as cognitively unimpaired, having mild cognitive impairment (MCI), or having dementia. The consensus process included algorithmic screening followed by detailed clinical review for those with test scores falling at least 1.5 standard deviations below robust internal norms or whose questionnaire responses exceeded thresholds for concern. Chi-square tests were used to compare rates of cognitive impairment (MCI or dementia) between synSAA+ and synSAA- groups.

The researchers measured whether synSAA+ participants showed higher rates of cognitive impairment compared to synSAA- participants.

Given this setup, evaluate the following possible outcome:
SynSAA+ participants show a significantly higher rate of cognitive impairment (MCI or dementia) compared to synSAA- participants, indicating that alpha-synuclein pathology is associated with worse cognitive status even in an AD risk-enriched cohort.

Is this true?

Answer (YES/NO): YES